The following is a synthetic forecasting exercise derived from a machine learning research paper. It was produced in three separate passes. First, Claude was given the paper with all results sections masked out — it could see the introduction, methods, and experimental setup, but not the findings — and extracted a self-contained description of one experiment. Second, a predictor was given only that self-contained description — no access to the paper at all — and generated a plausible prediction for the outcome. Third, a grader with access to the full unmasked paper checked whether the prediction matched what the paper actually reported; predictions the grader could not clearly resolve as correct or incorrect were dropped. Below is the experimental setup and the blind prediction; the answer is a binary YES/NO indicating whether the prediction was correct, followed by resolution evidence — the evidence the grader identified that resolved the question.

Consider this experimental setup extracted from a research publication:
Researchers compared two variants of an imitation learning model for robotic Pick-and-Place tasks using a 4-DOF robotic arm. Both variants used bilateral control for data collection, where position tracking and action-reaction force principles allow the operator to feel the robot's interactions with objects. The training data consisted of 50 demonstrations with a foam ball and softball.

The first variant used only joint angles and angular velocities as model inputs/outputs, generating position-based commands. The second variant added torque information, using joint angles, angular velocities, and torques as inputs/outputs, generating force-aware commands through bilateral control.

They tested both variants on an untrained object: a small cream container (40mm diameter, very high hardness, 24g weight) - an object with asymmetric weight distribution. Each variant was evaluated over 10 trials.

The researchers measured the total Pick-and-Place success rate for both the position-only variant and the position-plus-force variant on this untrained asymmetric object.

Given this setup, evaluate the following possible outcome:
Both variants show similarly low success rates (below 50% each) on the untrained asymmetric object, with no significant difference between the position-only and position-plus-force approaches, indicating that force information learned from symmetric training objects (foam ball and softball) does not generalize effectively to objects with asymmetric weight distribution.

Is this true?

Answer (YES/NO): NO